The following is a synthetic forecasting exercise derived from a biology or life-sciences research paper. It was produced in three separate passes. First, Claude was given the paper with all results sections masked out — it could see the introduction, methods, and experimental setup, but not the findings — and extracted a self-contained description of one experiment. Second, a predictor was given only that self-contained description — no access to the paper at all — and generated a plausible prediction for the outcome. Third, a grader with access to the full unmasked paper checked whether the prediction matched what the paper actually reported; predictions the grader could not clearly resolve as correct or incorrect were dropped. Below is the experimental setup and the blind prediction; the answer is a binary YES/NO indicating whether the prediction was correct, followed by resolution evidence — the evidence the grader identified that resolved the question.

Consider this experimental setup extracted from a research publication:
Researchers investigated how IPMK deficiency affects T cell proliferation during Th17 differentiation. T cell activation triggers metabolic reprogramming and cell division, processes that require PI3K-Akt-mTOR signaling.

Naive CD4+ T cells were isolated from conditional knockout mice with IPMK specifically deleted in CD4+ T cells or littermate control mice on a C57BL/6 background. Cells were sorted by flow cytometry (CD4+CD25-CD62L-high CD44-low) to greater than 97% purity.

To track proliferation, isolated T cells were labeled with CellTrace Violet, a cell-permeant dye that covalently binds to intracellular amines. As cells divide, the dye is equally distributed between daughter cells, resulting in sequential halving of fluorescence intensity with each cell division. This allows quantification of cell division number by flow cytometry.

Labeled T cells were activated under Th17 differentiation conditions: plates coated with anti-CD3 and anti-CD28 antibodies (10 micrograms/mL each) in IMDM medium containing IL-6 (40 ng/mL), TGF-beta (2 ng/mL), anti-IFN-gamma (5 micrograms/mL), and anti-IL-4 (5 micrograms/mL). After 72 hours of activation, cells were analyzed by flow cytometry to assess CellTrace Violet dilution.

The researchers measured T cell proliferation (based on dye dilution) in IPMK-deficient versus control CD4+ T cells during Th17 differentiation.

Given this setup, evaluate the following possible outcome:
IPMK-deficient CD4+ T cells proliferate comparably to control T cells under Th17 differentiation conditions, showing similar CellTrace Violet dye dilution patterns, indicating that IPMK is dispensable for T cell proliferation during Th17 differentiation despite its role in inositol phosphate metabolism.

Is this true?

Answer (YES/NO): NO